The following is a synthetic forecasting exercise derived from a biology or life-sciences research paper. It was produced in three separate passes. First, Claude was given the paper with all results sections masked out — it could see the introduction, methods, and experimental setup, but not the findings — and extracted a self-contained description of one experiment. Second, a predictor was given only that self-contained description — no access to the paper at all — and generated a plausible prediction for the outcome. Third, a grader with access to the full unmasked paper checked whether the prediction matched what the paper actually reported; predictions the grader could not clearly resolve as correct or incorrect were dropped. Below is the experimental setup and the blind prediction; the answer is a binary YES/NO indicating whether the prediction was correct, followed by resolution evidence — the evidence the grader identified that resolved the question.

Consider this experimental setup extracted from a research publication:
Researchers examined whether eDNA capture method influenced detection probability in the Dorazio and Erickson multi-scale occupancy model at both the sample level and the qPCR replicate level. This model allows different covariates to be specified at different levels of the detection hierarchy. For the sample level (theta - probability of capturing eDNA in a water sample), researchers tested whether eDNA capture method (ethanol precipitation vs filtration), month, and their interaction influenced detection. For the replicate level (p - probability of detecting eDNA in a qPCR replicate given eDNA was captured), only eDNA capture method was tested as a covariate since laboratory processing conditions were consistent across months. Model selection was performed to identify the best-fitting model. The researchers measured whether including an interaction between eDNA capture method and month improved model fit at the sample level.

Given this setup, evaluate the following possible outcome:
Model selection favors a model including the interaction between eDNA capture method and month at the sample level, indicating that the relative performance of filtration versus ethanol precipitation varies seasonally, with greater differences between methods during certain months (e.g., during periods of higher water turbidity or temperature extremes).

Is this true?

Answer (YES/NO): NO